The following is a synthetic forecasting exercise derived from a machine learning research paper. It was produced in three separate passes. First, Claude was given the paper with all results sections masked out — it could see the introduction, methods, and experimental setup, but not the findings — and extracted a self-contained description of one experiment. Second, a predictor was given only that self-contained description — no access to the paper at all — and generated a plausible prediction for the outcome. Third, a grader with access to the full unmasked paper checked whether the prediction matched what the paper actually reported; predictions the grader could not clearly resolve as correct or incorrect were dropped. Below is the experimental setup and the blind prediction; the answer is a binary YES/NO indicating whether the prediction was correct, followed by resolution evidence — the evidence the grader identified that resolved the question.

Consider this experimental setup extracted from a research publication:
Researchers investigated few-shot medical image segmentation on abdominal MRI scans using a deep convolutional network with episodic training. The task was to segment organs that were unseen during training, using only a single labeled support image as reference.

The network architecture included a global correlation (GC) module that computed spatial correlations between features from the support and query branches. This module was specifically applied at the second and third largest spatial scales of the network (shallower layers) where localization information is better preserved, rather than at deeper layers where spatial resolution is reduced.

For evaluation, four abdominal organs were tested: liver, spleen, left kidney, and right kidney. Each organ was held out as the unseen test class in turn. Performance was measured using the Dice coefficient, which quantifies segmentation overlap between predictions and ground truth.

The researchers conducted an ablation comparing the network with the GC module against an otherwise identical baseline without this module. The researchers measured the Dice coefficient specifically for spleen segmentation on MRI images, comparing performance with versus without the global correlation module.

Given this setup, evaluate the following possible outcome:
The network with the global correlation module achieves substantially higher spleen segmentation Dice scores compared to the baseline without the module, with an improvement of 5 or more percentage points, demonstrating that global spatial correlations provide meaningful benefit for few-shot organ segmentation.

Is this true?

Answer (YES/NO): NO